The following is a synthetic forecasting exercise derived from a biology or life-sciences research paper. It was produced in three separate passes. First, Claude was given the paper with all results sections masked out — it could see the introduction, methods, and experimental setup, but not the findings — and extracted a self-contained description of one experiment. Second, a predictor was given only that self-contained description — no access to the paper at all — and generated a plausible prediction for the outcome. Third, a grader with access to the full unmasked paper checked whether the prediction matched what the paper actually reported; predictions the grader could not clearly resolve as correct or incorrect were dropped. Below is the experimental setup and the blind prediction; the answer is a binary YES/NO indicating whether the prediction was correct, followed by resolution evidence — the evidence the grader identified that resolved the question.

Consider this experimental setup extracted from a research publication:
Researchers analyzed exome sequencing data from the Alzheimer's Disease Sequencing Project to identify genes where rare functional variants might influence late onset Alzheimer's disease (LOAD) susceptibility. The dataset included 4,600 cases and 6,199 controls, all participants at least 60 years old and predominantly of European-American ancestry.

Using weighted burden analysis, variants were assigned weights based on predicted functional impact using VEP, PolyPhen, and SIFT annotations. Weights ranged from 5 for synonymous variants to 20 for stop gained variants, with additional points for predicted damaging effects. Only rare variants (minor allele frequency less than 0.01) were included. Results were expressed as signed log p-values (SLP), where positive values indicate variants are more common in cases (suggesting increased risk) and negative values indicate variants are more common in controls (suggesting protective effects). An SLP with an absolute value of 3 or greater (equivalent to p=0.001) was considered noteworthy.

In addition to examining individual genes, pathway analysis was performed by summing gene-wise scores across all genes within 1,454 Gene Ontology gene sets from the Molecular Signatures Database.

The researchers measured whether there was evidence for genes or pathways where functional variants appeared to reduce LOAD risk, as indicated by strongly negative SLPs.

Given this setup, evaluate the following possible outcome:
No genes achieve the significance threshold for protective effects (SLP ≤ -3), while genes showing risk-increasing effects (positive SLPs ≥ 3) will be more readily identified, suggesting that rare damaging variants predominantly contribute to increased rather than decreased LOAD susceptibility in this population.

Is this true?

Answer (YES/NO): NO